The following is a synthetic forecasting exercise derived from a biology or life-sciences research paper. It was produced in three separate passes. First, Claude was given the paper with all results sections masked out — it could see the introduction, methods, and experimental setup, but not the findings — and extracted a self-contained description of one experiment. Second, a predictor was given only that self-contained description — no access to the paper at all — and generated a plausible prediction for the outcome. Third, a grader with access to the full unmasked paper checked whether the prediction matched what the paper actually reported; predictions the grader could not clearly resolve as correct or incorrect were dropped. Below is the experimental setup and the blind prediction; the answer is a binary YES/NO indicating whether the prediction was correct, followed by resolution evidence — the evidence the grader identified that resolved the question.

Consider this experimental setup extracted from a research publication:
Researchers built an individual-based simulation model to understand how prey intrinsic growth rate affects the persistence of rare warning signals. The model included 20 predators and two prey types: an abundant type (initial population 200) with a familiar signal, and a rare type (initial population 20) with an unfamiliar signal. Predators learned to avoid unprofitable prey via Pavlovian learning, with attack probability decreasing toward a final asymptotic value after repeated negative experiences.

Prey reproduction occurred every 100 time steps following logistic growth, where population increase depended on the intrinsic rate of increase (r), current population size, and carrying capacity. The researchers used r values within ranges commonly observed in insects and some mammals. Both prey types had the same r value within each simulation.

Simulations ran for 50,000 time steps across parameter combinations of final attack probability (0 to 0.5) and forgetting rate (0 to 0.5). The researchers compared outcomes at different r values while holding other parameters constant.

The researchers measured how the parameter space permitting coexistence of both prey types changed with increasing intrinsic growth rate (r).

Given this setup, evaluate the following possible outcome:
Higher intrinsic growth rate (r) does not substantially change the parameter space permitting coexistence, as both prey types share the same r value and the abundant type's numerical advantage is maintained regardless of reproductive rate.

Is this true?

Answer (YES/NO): NO